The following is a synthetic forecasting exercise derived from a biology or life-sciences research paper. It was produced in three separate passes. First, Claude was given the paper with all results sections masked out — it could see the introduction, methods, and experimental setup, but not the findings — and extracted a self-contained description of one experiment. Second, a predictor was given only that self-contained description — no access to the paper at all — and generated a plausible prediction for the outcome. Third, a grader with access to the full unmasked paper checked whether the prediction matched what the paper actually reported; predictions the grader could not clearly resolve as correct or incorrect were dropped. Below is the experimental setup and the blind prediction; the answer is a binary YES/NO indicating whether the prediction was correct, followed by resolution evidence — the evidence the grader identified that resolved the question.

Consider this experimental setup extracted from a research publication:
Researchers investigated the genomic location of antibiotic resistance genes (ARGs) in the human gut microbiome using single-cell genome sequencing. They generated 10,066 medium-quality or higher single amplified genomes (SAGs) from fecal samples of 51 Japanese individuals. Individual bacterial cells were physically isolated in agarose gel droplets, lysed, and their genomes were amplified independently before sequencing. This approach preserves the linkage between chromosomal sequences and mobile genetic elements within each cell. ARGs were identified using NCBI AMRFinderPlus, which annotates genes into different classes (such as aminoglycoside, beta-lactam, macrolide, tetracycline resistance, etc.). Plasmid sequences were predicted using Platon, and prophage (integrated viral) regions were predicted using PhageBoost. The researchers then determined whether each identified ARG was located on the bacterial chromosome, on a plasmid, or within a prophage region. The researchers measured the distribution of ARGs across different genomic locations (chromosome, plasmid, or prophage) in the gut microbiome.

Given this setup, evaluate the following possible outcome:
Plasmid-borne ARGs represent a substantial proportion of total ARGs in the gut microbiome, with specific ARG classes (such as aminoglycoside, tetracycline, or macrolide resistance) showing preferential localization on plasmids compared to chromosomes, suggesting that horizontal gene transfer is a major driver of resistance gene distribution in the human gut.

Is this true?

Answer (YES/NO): NO